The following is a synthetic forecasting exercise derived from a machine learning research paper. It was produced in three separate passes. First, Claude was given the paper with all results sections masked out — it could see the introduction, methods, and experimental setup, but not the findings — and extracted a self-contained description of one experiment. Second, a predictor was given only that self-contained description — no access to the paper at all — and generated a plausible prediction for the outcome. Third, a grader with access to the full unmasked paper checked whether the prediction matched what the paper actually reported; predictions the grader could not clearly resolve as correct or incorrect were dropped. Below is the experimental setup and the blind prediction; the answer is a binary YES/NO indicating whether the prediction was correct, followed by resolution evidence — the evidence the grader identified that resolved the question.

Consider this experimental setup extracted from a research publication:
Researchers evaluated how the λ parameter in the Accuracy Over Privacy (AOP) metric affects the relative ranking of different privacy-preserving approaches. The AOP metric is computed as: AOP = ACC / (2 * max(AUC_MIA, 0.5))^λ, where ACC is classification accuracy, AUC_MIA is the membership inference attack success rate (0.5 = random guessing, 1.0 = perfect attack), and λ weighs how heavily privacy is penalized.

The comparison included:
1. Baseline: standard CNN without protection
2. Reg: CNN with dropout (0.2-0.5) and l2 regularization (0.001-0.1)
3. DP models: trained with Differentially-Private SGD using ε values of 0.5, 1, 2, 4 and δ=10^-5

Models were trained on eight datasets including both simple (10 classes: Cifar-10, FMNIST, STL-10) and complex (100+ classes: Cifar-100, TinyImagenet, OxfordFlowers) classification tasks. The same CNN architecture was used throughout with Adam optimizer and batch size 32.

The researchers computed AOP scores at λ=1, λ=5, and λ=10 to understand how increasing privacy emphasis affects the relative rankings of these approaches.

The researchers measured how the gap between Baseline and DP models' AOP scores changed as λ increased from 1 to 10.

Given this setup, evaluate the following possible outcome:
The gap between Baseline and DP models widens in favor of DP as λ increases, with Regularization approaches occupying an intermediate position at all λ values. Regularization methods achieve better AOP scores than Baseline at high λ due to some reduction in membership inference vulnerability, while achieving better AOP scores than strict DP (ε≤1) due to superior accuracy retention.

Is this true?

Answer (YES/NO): NO